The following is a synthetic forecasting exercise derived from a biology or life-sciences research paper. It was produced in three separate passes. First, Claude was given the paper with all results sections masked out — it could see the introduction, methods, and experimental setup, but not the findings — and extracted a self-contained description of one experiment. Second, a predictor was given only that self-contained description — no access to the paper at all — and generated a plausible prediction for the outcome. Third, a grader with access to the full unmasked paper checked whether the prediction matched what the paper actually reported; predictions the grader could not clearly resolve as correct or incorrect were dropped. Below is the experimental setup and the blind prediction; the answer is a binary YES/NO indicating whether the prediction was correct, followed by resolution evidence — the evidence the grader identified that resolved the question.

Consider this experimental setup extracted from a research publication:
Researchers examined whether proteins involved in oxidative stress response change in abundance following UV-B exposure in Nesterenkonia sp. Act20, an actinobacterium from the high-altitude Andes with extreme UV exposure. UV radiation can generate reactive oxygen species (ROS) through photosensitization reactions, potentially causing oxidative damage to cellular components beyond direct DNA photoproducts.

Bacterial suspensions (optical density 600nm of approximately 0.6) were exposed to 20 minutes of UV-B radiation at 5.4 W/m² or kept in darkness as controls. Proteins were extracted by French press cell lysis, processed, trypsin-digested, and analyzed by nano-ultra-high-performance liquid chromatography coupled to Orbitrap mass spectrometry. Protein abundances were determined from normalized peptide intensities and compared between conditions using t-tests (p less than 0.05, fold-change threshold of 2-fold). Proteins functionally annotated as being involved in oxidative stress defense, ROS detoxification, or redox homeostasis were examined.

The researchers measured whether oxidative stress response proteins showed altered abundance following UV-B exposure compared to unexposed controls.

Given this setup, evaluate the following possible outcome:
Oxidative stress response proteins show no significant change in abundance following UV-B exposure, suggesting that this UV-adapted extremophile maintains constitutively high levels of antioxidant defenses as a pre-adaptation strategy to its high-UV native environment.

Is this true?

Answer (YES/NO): NO